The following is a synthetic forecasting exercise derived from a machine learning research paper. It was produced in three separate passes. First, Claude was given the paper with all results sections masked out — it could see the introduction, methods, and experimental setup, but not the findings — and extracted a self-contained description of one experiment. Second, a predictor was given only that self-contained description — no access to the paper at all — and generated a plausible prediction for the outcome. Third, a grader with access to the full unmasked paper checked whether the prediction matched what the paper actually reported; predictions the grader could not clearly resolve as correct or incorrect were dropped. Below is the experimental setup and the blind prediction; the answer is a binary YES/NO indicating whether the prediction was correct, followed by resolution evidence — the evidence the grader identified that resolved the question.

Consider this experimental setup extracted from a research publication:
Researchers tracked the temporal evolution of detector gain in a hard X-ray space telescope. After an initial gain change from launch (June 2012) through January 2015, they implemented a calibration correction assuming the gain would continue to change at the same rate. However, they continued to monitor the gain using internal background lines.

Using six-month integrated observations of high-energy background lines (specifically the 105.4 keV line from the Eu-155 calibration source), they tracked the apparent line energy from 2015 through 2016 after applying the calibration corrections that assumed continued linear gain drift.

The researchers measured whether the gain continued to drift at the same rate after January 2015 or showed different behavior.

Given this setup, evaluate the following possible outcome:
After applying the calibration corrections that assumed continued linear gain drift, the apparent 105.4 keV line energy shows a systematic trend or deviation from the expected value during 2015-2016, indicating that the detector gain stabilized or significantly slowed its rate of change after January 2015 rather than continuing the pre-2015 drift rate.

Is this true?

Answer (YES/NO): YES